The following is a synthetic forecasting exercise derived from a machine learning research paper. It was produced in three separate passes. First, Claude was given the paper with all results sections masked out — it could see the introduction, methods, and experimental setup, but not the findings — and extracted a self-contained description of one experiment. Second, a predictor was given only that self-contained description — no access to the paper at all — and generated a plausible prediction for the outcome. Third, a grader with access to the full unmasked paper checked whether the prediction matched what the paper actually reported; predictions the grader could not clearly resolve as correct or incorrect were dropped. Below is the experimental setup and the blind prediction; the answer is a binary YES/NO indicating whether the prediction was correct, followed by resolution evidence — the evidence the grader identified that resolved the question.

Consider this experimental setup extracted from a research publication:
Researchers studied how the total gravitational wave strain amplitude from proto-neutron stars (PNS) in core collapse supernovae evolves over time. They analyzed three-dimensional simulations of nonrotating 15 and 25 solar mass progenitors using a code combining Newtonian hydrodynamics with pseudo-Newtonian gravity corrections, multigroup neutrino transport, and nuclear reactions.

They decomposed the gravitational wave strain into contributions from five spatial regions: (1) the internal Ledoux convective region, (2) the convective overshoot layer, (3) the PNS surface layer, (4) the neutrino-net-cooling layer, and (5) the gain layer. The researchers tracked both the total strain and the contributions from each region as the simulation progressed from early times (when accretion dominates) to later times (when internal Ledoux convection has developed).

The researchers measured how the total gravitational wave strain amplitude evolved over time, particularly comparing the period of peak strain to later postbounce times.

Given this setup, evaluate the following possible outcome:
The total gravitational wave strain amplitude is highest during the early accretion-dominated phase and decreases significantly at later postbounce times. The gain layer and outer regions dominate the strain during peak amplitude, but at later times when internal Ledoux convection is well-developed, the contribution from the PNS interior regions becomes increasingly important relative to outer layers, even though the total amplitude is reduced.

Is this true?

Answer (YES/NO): NO